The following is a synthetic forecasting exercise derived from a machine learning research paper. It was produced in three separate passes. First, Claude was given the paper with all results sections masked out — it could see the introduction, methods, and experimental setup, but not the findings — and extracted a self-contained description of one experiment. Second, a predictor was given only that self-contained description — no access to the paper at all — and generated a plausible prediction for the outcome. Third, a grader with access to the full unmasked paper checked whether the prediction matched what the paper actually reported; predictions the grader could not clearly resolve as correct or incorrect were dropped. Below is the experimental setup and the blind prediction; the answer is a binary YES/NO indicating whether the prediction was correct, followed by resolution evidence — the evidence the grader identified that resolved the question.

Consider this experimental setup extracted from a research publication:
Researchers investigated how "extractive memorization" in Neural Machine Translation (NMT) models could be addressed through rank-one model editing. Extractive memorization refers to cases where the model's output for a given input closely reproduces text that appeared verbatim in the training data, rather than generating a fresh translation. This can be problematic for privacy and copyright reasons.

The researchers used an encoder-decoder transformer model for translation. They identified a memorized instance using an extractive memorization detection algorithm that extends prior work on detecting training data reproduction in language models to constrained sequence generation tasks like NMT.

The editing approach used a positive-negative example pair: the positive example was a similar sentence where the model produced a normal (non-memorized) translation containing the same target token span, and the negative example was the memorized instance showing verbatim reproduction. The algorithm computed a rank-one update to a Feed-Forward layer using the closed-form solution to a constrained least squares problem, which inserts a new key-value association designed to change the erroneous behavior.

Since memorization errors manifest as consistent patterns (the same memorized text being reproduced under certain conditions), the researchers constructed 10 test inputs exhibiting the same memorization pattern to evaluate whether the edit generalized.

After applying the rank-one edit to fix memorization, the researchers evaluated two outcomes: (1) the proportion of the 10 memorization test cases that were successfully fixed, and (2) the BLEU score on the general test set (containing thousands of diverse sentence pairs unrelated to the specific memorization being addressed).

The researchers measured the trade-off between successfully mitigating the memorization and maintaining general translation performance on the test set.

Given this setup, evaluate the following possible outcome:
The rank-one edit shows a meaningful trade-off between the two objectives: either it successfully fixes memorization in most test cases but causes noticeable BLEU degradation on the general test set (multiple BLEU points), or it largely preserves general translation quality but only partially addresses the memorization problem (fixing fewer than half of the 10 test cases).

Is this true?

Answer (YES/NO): NO